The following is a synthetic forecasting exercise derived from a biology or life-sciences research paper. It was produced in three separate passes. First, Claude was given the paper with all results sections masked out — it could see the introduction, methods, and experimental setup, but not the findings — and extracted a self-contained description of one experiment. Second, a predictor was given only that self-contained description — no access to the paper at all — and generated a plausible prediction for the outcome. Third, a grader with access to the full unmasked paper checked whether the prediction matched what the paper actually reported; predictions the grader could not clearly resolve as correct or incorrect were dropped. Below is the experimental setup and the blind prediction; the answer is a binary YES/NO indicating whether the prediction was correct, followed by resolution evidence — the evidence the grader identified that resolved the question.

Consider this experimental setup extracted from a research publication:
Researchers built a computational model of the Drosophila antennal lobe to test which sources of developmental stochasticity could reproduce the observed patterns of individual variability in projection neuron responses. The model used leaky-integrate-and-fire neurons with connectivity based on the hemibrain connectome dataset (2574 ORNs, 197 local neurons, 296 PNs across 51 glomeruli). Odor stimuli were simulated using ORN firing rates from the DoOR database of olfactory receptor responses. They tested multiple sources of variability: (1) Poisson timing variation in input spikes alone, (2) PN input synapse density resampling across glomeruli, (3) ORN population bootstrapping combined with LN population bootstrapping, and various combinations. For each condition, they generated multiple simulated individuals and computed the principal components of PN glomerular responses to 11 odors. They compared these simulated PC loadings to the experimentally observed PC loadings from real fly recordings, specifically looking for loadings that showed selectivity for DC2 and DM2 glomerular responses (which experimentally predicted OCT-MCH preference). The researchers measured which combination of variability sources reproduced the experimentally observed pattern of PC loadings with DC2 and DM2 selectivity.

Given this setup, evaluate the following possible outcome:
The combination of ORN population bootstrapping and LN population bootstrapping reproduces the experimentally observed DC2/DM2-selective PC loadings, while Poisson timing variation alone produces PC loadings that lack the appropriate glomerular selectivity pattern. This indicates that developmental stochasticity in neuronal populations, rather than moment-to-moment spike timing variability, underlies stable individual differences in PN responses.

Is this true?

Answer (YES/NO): NO